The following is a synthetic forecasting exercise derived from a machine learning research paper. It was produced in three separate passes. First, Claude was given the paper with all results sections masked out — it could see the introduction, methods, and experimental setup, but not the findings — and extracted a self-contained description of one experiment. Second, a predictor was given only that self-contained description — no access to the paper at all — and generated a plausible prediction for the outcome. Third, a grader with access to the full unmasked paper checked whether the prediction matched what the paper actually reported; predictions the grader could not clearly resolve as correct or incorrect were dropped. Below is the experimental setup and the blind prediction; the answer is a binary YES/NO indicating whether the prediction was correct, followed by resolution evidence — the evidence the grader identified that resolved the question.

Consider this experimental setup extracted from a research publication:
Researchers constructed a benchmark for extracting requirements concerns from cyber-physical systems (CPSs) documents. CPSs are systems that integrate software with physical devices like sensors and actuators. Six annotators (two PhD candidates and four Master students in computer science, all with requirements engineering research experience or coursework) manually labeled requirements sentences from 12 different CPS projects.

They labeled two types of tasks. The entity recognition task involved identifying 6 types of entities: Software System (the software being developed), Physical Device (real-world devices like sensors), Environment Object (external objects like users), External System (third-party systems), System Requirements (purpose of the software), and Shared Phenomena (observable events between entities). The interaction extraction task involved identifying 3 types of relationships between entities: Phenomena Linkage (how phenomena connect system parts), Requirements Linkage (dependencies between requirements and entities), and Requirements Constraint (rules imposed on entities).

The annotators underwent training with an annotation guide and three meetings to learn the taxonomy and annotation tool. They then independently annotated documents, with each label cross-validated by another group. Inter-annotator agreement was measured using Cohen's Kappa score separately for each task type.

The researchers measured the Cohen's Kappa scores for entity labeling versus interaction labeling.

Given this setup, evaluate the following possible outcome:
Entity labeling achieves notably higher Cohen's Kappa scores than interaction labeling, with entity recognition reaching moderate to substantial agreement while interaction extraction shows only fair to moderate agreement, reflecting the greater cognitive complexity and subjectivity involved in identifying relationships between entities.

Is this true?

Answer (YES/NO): NO